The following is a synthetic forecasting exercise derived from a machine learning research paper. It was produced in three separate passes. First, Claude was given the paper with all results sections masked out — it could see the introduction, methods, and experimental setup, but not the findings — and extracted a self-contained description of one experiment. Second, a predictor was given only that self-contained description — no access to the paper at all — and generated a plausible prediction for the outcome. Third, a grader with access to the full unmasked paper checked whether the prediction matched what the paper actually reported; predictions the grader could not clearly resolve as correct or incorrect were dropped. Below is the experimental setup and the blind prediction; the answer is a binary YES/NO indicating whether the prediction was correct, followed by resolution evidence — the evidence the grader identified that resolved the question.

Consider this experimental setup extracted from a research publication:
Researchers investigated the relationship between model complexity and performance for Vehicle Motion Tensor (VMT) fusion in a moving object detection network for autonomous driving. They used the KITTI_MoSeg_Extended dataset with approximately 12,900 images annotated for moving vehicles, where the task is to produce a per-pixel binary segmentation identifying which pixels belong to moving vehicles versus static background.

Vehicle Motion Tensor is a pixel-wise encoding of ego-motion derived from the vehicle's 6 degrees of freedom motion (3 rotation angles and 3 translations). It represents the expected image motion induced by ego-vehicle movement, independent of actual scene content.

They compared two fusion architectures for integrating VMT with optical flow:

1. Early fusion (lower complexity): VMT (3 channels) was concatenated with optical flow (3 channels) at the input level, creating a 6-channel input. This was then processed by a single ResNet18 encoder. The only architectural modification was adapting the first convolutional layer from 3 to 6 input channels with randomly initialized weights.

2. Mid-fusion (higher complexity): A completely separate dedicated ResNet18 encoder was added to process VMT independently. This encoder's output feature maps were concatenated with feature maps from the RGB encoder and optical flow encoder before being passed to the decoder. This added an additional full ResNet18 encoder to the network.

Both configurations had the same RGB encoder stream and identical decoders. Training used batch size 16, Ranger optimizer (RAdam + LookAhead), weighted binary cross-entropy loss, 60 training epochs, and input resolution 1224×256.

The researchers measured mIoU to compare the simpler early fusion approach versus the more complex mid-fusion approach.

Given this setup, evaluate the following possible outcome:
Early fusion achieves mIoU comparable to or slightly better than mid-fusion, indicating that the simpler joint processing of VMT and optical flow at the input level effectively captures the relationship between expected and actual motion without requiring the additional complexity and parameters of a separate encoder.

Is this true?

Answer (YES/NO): NO